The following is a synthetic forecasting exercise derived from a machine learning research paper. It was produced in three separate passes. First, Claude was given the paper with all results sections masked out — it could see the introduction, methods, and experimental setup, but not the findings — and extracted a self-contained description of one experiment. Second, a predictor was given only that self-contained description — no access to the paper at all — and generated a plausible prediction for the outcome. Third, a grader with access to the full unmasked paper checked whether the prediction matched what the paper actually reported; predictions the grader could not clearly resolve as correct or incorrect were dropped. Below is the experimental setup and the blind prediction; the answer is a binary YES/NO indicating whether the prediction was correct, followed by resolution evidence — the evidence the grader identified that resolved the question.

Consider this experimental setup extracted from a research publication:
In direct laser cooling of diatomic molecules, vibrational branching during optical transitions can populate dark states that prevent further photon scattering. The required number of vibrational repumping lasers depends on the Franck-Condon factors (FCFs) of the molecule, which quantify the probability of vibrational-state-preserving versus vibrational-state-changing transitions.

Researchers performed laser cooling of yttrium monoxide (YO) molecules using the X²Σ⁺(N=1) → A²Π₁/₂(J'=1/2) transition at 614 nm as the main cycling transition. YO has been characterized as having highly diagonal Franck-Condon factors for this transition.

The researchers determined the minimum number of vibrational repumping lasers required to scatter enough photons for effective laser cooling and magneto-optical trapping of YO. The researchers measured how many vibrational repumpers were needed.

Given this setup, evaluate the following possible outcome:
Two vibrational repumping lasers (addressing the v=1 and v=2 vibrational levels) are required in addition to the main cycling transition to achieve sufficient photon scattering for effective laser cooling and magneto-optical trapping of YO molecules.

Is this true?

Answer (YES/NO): YES